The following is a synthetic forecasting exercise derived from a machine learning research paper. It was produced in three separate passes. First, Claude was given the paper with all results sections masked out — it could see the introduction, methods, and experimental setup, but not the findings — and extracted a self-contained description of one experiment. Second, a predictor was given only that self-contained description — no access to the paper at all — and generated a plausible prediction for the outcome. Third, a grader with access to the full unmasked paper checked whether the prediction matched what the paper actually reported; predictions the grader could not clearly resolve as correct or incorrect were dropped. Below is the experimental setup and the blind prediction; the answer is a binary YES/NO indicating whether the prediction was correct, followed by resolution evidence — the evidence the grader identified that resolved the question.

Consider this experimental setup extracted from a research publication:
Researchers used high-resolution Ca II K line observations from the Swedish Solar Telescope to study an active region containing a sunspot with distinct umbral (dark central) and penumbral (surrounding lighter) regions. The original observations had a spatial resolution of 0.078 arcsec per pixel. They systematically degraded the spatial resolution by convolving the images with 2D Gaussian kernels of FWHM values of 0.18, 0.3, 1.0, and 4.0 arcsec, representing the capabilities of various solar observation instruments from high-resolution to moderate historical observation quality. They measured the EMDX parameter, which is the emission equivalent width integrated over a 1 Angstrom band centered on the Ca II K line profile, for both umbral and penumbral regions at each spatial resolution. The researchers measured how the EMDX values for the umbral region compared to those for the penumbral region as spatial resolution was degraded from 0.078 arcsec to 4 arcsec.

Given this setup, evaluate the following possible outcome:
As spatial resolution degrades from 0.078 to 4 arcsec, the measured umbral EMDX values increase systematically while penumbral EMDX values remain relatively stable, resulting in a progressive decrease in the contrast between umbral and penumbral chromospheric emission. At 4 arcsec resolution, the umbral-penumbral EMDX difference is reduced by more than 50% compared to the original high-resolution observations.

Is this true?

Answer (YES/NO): NO